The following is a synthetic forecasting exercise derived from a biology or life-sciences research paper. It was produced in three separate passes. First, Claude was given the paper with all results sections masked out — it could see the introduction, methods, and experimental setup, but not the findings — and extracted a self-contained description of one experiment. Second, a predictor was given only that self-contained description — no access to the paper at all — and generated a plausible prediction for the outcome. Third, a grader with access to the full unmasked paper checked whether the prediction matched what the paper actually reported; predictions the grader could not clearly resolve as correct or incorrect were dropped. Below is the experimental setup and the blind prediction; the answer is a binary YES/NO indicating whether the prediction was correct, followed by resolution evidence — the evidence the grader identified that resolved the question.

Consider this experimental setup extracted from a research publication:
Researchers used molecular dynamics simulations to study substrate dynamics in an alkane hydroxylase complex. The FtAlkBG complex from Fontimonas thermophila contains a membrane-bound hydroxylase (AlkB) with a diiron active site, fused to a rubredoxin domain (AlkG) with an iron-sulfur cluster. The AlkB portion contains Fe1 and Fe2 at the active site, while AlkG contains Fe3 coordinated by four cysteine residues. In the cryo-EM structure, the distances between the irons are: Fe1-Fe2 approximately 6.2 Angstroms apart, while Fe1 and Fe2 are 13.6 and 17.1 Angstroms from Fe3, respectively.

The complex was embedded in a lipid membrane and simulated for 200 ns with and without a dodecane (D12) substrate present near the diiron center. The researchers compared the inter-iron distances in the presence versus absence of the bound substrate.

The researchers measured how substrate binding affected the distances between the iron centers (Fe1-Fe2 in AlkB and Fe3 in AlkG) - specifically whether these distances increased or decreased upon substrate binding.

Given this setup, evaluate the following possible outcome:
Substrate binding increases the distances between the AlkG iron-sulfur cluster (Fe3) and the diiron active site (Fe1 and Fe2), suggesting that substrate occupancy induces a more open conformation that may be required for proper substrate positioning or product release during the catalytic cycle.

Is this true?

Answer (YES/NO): NO